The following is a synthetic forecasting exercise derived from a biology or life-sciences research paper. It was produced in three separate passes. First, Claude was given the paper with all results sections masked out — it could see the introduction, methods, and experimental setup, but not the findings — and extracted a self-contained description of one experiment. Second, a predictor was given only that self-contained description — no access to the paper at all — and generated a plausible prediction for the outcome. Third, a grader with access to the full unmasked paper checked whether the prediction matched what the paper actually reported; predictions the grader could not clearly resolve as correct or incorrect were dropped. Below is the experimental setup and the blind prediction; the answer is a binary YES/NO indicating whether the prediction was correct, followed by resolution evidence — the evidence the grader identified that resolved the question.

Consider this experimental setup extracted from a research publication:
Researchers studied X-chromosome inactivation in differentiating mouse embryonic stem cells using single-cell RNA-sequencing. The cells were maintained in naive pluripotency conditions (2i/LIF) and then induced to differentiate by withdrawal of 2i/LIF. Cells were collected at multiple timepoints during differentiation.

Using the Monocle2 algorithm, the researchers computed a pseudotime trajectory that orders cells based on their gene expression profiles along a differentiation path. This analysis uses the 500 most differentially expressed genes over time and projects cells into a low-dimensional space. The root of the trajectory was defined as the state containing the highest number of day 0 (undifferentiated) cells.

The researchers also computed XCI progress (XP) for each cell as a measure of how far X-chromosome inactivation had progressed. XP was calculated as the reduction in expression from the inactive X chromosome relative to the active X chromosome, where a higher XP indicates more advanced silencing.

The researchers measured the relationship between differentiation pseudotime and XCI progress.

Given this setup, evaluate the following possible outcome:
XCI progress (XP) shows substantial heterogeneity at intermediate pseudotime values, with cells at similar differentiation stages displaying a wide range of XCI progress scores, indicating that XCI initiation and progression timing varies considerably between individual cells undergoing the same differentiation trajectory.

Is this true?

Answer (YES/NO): YES